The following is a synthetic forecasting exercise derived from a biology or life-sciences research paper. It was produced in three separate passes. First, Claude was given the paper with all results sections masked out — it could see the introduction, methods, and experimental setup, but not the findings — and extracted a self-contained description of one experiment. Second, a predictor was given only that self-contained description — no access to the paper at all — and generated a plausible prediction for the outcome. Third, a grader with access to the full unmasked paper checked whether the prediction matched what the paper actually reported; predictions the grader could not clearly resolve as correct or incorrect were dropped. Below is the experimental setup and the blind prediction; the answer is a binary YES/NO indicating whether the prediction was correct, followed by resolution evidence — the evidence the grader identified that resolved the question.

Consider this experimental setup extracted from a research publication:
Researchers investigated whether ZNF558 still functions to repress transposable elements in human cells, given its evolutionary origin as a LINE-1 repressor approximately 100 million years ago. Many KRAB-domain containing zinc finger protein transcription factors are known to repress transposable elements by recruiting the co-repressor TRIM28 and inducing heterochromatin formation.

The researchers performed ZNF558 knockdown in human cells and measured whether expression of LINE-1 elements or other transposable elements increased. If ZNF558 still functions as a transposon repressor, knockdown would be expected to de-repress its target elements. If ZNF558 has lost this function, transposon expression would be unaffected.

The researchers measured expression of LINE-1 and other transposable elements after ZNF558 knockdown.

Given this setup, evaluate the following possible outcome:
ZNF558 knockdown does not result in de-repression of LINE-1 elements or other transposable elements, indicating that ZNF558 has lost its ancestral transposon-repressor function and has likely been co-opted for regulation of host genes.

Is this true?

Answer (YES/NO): YES